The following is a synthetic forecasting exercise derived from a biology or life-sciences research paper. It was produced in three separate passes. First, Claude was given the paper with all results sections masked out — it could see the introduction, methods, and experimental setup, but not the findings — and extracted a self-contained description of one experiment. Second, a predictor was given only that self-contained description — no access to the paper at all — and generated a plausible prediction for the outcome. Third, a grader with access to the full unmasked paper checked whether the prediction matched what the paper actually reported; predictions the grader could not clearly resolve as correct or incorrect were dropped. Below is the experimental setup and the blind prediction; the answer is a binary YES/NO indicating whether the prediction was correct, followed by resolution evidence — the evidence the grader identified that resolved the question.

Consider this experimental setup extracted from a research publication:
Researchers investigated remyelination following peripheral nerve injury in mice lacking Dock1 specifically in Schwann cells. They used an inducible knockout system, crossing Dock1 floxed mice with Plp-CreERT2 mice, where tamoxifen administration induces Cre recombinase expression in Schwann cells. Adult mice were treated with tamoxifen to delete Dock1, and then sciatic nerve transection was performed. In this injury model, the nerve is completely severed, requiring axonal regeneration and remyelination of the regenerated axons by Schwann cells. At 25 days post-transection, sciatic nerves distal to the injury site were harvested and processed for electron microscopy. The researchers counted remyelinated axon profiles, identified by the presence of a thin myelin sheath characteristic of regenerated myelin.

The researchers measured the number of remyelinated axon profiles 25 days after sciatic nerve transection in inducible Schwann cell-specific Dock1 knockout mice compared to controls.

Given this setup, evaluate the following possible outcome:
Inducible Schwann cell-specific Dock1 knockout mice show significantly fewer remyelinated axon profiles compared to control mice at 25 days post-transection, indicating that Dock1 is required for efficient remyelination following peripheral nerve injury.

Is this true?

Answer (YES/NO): YES